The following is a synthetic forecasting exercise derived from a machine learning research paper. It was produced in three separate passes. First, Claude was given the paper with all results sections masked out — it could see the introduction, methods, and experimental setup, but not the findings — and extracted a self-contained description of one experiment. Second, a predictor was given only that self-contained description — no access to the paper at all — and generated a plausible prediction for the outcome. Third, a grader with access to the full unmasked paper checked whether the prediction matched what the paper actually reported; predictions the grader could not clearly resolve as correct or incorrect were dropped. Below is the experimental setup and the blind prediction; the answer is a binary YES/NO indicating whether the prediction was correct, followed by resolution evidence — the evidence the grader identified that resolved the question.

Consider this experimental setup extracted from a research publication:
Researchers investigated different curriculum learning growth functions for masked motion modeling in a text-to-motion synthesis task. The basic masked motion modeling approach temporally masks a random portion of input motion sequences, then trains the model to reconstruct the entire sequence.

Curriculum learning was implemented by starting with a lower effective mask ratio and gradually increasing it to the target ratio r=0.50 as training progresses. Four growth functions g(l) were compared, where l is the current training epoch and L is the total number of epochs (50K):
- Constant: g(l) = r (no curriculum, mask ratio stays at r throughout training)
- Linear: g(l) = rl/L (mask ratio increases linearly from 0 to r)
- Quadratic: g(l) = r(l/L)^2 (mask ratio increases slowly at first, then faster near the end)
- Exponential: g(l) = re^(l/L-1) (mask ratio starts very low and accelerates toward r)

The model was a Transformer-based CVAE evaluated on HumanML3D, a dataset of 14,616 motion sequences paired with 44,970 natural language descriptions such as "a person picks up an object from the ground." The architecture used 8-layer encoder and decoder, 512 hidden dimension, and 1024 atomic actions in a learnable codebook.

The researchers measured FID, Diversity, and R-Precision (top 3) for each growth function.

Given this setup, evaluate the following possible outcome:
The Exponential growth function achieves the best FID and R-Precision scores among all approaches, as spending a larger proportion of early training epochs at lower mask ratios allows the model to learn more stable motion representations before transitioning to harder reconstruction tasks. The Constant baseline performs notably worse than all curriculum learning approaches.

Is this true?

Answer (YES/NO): NO